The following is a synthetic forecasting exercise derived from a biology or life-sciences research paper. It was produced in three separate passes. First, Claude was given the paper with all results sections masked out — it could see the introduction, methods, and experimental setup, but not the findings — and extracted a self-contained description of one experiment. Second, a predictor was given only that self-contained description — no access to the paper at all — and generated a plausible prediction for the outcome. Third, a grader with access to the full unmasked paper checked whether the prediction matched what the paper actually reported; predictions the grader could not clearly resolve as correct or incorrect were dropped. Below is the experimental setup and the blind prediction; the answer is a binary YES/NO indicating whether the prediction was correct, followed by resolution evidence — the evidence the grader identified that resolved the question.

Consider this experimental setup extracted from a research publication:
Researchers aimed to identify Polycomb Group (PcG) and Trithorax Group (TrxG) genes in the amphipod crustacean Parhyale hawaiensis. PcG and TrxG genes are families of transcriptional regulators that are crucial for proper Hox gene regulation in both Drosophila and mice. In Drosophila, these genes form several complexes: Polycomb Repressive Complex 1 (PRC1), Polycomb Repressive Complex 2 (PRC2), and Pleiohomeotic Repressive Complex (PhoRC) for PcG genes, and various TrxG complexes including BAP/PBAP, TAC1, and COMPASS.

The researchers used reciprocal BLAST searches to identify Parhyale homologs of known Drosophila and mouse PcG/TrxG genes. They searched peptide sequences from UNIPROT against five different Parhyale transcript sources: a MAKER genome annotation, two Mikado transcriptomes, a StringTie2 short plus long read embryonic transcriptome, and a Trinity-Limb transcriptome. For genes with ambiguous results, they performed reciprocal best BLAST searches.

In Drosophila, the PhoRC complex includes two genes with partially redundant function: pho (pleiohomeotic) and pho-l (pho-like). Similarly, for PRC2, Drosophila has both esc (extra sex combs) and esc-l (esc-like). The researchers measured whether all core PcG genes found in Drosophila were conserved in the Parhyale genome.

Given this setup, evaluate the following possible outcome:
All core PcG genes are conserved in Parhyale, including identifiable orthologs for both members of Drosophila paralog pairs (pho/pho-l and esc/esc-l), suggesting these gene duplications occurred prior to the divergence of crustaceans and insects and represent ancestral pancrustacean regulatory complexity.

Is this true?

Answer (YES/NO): NO